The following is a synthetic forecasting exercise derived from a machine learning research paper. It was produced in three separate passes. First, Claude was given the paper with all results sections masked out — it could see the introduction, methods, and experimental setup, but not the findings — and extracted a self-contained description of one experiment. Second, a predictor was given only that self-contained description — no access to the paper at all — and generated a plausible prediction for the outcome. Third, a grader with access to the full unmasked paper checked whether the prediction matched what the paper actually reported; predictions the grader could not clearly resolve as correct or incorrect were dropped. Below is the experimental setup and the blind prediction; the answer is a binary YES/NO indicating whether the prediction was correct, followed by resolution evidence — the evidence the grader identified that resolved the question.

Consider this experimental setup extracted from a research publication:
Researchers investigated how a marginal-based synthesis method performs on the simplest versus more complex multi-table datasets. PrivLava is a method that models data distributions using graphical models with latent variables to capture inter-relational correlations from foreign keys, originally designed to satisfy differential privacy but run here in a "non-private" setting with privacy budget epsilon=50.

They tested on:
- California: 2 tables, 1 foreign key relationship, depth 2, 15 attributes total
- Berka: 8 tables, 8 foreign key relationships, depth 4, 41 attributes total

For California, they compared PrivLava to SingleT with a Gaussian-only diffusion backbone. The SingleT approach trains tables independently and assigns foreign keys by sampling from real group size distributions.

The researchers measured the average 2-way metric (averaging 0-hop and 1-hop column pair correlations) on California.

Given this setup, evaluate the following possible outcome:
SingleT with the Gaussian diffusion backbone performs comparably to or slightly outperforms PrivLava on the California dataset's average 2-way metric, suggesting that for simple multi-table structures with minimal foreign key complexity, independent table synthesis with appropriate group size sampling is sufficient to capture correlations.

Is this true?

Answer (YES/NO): NO